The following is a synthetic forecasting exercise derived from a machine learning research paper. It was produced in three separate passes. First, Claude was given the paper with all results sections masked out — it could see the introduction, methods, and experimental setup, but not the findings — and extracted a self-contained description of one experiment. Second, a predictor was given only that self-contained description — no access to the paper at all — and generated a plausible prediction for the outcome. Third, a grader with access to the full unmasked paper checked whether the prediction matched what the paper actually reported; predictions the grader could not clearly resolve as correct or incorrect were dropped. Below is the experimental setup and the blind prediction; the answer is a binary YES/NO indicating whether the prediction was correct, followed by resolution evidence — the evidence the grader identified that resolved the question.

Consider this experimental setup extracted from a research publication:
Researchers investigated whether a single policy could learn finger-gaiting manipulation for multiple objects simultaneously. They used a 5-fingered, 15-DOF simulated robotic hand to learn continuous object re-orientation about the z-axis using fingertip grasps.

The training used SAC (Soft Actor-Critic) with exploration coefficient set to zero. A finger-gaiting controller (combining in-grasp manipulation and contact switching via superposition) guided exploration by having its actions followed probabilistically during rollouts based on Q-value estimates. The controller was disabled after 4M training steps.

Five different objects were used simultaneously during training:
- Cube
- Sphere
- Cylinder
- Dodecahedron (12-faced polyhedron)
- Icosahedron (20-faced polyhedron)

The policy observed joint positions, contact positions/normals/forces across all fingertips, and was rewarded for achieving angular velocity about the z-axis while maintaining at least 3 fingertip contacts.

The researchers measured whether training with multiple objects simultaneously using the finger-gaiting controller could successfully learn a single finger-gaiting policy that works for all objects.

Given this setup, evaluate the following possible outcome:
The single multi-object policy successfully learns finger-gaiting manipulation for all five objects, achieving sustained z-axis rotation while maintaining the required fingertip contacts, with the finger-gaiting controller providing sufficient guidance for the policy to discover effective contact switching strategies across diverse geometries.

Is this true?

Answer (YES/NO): YES